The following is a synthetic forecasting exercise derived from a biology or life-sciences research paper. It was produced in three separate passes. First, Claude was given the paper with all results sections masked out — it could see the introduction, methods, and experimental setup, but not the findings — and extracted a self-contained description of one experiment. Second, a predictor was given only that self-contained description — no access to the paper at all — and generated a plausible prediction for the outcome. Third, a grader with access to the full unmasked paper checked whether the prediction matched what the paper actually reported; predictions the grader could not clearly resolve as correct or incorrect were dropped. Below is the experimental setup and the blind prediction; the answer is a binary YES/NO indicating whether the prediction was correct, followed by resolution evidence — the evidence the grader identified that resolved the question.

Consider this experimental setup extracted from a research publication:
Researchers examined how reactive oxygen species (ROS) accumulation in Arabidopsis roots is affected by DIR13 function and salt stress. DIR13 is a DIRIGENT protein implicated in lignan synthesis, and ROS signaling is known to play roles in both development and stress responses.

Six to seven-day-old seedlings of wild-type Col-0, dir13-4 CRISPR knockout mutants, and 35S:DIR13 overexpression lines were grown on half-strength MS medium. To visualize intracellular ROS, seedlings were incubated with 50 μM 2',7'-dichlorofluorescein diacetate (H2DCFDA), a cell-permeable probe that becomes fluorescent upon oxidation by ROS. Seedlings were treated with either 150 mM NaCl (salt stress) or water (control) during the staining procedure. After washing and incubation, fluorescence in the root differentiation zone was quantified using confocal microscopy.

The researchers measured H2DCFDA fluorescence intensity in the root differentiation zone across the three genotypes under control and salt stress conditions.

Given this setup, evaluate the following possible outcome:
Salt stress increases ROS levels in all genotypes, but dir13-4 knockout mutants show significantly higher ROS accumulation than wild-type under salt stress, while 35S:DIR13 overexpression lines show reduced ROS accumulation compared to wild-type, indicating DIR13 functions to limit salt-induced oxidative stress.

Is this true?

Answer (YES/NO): NO